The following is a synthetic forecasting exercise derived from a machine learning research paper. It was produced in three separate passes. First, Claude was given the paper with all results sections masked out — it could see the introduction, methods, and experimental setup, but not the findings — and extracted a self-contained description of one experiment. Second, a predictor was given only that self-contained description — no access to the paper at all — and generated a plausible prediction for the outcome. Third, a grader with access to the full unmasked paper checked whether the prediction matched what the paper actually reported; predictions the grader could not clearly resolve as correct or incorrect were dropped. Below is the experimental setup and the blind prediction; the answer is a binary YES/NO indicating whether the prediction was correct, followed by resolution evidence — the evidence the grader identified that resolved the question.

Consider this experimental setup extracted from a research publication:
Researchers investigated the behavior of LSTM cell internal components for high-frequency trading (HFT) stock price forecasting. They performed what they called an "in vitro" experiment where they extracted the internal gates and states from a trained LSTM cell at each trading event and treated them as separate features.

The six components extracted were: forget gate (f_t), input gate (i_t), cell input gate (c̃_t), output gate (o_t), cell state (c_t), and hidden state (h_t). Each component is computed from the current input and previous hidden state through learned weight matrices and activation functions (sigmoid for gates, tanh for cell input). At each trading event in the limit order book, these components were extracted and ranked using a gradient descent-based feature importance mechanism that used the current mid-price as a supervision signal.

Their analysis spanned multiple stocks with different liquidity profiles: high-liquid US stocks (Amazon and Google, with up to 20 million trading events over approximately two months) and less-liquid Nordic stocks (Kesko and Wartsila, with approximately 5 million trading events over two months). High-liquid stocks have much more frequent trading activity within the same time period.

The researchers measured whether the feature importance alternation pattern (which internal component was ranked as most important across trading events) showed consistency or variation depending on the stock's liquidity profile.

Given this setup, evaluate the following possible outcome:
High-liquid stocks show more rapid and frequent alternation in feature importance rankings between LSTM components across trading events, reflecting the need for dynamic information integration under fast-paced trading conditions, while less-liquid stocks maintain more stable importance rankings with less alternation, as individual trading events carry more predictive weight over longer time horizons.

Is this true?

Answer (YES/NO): NO